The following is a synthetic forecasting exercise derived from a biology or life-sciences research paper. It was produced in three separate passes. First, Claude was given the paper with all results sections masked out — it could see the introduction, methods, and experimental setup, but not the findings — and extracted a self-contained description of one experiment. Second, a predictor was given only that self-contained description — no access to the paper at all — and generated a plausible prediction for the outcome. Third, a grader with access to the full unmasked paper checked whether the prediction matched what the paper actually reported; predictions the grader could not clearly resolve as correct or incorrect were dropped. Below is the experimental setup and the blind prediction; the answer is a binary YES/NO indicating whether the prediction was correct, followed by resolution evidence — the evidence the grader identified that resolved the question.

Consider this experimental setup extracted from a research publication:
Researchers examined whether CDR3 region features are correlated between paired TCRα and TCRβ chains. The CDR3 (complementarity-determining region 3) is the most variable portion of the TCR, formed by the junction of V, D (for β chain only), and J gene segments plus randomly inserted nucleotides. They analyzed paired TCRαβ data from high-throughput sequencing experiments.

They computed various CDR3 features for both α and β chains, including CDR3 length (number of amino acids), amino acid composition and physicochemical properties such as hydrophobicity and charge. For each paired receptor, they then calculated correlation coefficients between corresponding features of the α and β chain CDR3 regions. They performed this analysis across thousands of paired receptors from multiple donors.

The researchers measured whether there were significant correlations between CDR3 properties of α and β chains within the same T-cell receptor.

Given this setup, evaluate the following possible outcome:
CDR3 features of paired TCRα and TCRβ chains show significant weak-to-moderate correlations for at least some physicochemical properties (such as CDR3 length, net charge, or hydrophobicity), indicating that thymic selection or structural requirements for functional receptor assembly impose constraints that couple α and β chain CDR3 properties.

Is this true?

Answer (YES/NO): NO